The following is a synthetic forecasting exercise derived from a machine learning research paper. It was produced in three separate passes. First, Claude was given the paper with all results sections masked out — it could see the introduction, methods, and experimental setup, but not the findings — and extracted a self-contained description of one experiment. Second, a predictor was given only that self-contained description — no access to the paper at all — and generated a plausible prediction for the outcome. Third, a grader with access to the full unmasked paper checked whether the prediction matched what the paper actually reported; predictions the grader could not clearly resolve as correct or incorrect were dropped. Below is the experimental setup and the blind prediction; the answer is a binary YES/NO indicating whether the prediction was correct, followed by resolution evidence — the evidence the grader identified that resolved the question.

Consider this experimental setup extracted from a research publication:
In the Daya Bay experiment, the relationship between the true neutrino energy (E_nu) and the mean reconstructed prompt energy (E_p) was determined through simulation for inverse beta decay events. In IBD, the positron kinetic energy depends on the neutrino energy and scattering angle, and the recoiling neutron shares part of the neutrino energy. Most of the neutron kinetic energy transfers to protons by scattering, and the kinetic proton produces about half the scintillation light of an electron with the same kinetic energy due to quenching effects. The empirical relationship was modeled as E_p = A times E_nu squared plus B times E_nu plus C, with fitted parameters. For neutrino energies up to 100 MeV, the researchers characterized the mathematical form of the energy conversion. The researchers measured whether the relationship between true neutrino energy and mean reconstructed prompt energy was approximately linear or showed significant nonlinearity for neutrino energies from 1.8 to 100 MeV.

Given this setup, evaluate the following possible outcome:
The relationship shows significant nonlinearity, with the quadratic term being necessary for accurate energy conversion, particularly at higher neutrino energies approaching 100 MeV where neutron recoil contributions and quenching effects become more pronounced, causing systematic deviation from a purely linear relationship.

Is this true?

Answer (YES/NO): YES